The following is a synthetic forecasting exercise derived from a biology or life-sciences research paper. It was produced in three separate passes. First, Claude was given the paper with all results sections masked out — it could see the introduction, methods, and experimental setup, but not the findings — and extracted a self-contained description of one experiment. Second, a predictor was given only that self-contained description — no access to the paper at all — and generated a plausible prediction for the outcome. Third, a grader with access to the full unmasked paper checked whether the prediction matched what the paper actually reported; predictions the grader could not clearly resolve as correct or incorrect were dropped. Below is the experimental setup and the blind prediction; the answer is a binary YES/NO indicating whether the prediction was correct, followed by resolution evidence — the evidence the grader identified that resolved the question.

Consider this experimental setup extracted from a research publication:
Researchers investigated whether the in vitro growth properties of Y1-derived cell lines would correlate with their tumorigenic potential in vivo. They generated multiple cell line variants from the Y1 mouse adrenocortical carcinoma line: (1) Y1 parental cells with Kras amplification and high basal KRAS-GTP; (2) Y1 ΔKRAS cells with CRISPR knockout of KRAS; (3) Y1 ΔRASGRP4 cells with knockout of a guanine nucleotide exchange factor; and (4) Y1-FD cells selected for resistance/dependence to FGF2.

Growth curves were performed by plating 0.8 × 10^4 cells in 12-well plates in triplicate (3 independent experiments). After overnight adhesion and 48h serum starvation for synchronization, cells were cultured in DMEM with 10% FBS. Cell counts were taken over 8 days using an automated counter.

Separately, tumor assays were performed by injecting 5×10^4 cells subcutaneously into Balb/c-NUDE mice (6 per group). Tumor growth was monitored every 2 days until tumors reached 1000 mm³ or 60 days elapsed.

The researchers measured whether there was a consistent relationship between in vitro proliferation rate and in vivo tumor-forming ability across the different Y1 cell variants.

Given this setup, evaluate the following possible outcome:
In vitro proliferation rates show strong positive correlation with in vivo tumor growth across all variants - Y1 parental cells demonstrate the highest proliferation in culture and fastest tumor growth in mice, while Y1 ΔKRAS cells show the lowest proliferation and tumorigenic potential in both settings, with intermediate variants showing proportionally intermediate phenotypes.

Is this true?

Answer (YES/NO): NO